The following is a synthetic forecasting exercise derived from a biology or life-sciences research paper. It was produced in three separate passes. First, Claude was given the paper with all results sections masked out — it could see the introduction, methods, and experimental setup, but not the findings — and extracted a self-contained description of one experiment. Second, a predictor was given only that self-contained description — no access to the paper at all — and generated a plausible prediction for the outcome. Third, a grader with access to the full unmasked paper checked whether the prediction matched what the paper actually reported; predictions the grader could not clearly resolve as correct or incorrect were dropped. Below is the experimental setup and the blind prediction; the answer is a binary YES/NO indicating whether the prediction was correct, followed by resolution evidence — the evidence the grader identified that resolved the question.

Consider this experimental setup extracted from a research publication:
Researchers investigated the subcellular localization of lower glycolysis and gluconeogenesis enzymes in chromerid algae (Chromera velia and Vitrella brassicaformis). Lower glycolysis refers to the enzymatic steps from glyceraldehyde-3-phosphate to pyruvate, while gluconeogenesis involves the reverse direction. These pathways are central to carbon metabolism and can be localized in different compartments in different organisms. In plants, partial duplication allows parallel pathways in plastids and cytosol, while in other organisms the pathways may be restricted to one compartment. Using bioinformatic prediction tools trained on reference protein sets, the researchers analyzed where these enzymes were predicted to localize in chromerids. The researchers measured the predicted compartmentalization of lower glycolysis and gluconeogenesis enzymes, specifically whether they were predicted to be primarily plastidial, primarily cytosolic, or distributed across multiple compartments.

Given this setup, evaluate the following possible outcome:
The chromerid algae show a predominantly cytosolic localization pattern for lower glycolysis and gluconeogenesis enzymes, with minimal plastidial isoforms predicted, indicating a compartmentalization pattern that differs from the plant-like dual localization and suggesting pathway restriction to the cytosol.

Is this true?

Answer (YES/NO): NO